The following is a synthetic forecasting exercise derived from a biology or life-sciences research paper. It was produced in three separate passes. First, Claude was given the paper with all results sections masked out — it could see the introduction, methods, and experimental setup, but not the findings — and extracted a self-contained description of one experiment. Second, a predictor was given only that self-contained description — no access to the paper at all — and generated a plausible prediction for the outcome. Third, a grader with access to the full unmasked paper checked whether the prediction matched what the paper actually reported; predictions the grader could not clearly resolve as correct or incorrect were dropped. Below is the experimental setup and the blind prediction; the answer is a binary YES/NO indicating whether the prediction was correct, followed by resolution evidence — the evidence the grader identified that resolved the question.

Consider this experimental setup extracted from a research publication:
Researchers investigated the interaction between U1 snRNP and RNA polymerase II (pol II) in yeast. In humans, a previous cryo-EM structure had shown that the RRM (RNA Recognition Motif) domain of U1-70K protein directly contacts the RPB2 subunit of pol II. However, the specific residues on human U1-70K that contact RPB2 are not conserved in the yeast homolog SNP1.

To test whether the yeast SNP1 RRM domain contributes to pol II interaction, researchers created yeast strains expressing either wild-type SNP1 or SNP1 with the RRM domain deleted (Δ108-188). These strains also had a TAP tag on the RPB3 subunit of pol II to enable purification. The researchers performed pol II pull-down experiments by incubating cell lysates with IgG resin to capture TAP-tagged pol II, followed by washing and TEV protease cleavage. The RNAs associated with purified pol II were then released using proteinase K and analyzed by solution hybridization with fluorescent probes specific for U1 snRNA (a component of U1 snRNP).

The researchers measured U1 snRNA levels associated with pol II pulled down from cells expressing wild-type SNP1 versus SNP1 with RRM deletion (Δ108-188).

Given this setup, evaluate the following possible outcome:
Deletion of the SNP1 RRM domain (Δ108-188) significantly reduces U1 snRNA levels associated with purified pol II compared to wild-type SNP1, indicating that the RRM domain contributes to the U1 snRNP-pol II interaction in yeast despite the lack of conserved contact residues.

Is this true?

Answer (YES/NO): NO